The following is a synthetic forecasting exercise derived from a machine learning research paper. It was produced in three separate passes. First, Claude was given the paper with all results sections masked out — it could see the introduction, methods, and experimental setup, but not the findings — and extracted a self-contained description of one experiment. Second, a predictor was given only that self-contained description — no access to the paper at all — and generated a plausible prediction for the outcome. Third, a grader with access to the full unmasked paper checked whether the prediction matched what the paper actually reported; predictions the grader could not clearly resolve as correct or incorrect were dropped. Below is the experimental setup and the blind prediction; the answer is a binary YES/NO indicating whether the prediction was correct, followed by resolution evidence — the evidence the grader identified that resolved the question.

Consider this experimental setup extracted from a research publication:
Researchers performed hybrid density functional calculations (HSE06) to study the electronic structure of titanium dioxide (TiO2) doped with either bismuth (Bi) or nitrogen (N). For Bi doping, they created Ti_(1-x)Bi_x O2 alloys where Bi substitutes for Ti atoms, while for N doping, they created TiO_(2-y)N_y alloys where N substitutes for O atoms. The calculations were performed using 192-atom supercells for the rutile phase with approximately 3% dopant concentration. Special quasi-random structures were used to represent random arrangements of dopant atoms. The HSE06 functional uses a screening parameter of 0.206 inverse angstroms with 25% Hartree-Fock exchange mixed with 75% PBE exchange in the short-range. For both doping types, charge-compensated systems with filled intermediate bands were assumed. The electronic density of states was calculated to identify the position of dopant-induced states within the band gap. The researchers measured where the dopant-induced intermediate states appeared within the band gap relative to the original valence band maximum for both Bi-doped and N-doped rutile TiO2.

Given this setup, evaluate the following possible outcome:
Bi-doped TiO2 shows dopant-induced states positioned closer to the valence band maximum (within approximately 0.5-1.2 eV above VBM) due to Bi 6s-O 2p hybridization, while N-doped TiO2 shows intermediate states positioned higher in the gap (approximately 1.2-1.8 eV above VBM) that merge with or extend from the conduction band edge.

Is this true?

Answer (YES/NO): NO